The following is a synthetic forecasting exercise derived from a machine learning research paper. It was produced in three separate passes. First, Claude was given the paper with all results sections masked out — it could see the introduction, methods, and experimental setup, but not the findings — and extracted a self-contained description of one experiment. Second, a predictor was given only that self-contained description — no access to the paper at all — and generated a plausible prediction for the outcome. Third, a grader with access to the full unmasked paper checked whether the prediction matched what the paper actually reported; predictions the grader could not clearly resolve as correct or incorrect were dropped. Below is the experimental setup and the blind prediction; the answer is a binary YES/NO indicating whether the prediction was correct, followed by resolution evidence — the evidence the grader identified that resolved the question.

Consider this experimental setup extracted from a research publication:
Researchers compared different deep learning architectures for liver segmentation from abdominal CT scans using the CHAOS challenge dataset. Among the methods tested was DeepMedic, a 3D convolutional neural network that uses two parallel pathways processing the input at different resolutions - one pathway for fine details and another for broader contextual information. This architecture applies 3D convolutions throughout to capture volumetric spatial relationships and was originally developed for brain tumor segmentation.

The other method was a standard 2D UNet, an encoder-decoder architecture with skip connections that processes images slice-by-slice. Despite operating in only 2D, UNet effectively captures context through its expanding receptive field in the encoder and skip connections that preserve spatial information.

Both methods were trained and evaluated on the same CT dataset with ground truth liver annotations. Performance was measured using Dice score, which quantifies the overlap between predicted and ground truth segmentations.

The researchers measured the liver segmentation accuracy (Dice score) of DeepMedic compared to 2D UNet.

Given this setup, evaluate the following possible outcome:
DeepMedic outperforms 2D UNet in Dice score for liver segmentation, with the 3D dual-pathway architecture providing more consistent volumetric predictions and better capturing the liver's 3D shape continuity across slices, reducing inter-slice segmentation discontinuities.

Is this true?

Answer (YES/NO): NO